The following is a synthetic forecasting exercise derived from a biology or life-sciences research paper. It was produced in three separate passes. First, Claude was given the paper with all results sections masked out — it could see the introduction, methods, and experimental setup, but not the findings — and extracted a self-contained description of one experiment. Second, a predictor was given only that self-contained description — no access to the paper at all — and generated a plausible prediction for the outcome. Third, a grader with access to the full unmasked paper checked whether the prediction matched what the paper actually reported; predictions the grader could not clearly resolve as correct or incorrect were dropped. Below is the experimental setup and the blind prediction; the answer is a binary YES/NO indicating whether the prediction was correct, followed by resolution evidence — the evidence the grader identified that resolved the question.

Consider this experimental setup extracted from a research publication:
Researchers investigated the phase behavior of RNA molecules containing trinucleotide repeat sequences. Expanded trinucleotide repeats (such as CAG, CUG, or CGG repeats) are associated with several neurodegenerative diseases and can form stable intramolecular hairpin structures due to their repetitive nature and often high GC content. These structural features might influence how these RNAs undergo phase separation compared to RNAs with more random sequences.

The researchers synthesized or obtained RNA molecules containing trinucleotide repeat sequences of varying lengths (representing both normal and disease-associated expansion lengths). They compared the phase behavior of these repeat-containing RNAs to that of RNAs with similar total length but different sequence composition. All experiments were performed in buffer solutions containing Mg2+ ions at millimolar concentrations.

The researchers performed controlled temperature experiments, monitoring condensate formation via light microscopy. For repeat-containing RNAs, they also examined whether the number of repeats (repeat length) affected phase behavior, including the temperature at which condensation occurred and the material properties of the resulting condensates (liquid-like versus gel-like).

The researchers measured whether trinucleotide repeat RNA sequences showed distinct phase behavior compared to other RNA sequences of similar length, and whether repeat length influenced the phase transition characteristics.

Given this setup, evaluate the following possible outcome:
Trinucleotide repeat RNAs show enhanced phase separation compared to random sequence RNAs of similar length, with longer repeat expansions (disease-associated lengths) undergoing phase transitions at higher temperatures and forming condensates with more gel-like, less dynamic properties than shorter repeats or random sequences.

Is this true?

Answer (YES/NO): NO